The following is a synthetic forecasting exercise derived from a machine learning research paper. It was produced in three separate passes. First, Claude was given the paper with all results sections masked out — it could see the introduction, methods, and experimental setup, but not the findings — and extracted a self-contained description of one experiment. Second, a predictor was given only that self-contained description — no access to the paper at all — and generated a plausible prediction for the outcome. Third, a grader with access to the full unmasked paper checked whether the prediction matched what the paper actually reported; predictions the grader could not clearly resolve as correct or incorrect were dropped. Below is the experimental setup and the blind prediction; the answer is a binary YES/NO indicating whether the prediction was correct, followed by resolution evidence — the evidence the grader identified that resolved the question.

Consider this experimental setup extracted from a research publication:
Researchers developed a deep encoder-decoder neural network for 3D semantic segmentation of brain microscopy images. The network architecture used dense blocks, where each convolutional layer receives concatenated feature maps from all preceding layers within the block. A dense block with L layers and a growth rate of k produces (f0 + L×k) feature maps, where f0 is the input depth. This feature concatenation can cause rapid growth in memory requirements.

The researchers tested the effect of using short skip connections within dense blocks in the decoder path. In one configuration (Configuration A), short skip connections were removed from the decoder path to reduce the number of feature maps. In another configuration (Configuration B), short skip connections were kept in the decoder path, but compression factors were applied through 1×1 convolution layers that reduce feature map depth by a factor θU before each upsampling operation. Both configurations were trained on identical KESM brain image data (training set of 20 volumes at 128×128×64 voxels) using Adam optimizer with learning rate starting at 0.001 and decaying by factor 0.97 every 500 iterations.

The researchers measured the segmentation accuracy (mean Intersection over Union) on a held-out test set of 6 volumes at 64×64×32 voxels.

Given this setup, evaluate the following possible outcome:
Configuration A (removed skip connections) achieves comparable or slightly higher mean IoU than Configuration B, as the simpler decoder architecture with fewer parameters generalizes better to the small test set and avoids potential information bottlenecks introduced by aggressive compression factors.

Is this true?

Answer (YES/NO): NO